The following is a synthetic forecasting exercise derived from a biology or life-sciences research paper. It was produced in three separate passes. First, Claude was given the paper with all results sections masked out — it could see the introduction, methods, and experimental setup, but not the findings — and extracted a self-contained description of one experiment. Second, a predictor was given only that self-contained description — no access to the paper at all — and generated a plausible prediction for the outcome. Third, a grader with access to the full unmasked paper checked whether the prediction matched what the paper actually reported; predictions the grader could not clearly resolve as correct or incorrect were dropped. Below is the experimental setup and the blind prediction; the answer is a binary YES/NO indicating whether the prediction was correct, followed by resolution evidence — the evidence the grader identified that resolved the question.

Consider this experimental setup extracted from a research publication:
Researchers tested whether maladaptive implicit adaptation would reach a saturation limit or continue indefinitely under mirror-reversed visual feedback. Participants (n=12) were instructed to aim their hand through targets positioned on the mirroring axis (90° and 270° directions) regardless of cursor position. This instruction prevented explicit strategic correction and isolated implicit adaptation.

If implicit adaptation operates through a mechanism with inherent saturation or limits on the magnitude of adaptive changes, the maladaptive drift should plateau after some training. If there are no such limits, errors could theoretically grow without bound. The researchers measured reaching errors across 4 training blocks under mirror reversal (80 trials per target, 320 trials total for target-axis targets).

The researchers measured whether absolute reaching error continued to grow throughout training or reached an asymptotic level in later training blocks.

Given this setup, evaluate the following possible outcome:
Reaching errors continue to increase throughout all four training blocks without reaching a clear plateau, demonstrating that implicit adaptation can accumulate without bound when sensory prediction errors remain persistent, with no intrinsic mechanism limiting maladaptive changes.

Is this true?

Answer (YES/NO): NO